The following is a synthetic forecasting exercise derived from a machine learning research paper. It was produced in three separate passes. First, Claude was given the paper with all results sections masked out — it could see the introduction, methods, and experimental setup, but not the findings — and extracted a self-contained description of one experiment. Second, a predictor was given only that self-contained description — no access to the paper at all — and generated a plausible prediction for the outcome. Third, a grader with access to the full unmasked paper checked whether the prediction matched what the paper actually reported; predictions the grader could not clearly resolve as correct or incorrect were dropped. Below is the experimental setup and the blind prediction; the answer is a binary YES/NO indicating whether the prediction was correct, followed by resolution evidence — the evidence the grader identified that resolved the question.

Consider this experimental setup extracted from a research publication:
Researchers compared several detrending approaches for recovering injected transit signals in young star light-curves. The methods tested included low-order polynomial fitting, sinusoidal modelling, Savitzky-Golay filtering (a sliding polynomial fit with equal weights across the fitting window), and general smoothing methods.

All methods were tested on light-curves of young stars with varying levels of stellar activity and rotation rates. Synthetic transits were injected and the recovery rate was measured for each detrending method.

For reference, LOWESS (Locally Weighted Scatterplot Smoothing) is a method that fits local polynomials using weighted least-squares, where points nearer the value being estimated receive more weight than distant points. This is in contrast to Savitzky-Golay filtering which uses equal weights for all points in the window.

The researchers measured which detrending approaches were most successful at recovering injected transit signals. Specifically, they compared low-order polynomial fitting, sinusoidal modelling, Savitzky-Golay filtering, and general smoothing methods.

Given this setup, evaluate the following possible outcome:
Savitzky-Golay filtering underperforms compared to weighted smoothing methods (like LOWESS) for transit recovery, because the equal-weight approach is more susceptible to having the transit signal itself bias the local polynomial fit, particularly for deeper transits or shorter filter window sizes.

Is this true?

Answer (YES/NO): NO